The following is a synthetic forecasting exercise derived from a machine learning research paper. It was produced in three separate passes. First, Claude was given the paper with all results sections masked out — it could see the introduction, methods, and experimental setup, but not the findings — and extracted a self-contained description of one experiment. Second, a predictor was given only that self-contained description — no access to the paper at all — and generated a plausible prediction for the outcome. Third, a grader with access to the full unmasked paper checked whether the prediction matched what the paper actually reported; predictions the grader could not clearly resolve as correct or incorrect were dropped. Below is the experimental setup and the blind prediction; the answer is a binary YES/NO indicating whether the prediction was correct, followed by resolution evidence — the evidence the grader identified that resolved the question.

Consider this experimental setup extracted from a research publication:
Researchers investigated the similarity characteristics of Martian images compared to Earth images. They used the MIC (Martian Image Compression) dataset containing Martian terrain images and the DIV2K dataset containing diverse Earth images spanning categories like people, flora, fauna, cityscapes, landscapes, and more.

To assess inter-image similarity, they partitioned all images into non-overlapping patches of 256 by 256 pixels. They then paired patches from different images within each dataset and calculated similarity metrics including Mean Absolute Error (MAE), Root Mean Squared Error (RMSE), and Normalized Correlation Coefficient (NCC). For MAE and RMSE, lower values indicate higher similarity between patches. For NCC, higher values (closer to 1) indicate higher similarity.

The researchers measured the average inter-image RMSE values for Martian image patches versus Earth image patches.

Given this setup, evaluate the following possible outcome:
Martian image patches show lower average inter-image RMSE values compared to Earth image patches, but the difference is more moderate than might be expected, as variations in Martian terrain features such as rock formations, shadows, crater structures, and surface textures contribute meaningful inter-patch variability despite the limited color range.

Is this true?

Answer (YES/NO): NO